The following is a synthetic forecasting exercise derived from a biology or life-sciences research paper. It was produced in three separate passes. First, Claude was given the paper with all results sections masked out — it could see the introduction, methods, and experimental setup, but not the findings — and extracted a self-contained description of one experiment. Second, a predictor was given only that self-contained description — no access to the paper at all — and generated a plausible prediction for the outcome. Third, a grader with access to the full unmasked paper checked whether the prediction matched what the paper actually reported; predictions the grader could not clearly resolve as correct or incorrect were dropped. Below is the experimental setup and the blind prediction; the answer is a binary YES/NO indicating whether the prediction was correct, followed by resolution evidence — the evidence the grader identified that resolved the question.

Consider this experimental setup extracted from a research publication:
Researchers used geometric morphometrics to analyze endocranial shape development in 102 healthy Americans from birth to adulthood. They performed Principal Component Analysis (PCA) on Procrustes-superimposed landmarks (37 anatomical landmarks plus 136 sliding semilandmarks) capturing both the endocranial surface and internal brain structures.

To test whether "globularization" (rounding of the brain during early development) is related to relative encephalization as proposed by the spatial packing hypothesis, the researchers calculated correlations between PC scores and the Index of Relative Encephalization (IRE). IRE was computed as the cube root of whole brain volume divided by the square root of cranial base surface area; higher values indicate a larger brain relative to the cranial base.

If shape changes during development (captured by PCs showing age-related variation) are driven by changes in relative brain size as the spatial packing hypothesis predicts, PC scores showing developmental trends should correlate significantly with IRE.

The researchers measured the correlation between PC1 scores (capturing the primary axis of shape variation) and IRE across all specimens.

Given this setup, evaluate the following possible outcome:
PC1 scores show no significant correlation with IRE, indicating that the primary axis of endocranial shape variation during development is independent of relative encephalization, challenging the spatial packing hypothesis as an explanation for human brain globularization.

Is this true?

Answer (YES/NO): NO